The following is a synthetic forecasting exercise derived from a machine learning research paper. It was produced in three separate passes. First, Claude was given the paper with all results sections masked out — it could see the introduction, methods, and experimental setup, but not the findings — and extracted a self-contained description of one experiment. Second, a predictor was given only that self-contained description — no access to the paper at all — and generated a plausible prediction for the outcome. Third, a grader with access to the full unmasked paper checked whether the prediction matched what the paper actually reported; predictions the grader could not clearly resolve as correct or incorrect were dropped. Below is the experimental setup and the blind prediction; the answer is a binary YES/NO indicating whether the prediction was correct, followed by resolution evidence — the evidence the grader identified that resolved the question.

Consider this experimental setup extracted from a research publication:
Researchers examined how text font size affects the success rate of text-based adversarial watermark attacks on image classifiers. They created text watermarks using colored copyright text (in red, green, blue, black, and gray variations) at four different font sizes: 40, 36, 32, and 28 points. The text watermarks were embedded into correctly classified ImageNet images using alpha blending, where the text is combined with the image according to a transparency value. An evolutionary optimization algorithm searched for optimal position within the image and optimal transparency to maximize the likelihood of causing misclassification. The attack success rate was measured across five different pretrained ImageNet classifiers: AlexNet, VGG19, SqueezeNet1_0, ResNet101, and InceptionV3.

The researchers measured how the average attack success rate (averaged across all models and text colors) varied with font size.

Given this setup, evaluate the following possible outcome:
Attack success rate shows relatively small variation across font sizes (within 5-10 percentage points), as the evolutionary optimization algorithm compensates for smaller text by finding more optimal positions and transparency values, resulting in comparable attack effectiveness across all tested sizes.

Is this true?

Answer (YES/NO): NO